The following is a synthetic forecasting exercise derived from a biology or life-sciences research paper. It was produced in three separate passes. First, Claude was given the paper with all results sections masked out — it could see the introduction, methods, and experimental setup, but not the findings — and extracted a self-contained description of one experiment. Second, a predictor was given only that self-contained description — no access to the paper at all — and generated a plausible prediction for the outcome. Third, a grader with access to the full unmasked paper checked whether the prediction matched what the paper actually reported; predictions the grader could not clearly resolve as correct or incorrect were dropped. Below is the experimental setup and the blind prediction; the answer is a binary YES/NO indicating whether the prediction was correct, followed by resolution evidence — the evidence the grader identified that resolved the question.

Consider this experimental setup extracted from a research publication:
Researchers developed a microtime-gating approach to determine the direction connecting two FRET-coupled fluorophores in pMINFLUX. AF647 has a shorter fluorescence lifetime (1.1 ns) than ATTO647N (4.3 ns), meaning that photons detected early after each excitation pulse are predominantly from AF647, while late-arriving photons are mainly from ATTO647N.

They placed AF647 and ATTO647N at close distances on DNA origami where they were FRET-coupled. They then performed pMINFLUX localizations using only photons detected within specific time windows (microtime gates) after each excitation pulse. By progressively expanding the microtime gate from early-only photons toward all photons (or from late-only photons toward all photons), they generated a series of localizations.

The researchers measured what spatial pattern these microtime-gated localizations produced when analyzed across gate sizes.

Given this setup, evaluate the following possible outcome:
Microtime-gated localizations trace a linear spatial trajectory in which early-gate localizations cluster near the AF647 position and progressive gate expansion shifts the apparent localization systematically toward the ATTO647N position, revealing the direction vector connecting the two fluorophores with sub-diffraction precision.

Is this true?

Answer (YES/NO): YES